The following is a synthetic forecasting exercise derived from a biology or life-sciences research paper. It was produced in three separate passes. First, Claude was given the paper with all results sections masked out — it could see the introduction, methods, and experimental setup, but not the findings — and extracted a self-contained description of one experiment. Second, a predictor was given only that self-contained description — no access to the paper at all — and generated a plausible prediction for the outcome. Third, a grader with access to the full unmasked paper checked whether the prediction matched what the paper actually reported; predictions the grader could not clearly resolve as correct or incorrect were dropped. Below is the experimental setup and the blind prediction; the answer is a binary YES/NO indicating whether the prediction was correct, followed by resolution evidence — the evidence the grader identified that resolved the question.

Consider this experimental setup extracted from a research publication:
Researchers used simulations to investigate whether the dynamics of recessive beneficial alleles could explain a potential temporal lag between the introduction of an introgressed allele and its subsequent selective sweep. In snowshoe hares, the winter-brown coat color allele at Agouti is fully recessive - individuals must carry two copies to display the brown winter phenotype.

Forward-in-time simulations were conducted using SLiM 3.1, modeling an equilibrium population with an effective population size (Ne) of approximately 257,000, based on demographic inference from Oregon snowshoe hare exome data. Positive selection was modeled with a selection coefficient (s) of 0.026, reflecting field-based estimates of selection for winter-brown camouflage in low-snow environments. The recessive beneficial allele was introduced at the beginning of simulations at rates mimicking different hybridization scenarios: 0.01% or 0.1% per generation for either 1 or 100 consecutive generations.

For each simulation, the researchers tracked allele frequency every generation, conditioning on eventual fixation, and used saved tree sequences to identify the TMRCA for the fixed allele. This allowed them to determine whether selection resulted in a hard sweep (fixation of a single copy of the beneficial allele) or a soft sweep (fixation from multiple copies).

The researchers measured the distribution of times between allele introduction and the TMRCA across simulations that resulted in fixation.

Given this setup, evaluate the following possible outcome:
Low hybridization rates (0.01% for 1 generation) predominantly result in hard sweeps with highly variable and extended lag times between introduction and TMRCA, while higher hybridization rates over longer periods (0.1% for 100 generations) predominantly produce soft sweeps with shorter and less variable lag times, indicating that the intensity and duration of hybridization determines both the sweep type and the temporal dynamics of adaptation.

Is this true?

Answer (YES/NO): NO